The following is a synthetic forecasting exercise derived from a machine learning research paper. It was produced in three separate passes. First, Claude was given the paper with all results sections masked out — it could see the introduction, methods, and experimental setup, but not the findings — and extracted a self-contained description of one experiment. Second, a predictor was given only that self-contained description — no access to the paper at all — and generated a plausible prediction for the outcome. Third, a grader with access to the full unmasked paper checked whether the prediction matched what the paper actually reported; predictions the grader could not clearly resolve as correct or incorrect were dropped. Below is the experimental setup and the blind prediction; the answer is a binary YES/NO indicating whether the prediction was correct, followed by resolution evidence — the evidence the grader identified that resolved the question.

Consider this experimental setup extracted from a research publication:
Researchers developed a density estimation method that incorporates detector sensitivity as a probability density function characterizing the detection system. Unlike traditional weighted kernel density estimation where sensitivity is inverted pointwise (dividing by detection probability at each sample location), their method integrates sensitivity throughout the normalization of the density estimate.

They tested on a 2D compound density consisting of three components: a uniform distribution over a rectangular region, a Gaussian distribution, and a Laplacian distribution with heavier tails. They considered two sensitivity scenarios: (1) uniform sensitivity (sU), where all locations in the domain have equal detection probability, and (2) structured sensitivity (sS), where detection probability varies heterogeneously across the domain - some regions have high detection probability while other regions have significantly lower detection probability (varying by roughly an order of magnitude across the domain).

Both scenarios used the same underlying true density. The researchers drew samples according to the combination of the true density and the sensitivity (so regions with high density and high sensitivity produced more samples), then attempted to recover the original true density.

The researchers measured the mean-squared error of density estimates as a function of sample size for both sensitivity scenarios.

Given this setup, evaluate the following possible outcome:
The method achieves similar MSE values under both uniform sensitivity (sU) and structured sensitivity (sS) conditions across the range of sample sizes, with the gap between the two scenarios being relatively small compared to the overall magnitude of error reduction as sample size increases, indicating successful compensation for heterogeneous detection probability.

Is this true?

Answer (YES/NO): YES